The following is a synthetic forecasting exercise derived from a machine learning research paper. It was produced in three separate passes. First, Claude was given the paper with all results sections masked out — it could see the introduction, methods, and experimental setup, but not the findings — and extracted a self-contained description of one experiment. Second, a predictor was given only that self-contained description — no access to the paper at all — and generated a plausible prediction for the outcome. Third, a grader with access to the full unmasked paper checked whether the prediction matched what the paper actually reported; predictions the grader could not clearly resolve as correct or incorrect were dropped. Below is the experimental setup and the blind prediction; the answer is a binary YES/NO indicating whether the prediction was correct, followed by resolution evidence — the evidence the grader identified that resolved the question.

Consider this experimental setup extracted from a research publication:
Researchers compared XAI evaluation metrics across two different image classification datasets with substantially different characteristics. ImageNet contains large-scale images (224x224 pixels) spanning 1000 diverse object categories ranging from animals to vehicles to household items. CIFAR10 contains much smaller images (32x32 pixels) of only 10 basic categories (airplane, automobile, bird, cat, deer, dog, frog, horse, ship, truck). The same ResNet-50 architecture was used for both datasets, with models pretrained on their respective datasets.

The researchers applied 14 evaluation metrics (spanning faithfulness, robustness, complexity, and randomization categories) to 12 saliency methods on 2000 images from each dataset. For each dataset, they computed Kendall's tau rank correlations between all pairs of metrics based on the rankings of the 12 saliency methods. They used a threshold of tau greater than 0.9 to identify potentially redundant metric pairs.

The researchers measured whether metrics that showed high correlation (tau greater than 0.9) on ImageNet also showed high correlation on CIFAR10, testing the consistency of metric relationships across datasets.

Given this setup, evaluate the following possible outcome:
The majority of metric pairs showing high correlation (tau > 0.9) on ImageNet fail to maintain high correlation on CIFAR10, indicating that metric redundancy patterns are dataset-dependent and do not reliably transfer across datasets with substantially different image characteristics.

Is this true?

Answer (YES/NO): NO